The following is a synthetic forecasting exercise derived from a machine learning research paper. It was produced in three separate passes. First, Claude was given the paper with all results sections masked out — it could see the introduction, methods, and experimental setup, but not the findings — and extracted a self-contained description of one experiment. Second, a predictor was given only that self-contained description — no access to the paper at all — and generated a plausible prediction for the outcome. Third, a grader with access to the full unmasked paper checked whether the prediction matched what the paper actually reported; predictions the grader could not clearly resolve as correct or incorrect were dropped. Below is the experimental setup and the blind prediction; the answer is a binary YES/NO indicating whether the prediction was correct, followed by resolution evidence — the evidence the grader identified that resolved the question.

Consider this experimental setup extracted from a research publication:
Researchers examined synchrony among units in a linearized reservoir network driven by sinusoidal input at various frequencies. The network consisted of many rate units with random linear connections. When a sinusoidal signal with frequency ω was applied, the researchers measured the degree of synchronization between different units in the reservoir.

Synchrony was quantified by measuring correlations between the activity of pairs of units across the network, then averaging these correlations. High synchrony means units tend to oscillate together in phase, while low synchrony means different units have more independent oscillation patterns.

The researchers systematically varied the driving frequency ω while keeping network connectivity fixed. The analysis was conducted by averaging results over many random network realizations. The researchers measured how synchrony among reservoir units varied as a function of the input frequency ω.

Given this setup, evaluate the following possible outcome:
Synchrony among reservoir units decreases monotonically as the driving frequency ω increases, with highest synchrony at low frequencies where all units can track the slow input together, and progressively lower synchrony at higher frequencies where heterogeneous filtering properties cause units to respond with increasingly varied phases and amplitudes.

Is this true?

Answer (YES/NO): NO